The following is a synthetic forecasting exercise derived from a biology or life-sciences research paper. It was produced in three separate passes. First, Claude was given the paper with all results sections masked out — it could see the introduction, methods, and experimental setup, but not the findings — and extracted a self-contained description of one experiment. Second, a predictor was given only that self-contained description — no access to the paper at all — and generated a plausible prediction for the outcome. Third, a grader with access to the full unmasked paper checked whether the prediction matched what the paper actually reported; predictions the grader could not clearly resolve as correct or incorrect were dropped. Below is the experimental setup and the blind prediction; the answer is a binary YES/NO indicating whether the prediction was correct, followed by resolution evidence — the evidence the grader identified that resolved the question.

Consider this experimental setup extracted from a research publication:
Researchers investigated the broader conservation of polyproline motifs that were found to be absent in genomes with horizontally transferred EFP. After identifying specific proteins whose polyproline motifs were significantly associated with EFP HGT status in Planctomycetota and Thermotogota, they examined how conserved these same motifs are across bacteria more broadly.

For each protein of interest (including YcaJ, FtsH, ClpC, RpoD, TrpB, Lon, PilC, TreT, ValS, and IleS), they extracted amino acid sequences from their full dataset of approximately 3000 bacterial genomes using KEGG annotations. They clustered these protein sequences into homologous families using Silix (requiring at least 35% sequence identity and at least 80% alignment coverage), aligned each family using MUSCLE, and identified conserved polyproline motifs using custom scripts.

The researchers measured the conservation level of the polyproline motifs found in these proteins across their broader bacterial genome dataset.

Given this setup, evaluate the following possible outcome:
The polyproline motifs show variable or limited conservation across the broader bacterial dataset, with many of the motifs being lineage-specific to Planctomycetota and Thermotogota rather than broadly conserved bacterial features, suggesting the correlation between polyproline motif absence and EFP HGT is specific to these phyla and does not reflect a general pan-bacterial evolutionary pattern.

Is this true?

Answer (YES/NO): NO